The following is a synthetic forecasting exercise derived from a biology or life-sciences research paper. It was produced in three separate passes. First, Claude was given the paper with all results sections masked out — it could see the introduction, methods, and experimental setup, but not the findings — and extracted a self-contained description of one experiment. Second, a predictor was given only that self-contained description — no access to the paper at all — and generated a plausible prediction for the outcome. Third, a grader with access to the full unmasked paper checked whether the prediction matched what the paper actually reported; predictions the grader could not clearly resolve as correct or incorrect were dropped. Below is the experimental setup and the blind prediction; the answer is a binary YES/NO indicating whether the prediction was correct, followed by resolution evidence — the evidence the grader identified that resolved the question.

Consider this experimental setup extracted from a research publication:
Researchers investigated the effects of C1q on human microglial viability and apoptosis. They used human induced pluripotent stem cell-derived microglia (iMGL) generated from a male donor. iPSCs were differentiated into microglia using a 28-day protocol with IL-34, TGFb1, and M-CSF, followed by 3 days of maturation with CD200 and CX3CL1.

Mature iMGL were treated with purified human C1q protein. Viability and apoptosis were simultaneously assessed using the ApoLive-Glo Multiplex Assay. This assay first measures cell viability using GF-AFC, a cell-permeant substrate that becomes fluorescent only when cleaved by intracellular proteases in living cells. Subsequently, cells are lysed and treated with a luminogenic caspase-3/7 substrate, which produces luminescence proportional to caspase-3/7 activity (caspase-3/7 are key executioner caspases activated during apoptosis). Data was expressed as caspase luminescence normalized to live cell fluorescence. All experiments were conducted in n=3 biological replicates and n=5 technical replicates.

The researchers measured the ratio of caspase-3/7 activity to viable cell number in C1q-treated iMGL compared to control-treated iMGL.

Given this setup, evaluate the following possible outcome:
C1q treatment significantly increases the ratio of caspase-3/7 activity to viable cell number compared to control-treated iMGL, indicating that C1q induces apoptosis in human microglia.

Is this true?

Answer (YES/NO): NO